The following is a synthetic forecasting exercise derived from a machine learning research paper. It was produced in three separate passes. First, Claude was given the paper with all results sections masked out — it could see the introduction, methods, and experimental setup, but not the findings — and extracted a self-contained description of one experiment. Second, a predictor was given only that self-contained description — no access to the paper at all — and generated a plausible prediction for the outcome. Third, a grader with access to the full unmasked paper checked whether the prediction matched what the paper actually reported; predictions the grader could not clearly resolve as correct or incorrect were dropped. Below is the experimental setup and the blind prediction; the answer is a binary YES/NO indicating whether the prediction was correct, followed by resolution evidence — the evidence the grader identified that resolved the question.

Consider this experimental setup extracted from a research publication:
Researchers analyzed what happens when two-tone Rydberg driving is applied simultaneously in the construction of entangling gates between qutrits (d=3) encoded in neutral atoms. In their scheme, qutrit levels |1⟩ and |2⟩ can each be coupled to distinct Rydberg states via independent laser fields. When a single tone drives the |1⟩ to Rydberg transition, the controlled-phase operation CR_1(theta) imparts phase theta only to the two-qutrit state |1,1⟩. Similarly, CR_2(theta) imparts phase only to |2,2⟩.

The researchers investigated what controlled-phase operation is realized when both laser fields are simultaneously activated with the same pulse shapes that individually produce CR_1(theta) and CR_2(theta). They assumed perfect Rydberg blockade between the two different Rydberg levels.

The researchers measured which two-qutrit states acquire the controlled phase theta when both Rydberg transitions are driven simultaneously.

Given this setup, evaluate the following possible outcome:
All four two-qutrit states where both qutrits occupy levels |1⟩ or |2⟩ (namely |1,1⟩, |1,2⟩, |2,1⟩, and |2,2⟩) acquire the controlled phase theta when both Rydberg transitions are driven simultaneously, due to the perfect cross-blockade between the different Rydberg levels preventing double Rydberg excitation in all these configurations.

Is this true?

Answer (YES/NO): YES